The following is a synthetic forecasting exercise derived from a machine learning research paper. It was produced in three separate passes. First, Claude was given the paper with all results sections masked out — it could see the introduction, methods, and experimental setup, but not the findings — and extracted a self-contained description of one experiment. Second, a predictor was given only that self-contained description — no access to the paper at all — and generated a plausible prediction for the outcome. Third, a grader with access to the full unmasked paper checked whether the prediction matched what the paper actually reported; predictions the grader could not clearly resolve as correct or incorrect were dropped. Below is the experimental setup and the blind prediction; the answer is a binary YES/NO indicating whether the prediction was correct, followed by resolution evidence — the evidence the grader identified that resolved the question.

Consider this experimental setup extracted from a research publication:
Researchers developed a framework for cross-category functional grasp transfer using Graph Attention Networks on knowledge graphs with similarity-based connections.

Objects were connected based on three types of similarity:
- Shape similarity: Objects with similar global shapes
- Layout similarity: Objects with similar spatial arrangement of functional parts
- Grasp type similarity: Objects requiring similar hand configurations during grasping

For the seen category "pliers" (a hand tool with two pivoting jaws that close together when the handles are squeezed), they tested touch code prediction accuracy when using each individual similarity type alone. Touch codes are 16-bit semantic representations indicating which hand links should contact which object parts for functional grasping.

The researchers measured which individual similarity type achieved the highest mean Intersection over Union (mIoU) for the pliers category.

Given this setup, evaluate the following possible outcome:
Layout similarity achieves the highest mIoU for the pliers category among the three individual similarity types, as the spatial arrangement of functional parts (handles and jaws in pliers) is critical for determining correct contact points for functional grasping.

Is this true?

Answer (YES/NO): YES